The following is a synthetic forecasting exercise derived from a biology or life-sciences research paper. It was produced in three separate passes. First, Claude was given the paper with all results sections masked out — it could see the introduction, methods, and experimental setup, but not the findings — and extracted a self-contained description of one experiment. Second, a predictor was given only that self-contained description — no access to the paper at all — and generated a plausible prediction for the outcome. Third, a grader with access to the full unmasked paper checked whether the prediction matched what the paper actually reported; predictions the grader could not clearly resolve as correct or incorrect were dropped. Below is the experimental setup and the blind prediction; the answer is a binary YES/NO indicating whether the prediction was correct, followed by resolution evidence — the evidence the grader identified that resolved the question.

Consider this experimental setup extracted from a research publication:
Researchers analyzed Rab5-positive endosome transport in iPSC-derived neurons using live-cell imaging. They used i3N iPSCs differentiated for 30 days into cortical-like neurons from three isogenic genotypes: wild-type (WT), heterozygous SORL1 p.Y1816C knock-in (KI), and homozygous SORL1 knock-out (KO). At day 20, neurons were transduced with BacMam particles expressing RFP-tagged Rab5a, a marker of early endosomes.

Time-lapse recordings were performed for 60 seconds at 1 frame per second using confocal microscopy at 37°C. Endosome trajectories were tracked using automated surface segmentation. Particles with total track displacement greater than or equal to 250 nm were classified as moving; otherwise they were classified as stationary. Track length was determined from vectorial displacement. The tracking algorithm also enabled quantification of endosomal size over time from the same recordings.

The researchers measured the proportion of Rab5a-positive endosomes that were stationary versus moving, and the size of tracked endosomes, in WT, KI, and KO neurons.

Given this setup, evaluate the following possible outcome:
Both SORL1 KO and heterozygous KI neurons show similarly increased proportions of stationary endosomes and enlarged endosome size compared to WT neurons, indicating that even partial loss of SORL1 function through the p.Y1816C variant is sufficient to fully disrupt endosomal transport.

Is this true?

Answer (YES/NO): NO